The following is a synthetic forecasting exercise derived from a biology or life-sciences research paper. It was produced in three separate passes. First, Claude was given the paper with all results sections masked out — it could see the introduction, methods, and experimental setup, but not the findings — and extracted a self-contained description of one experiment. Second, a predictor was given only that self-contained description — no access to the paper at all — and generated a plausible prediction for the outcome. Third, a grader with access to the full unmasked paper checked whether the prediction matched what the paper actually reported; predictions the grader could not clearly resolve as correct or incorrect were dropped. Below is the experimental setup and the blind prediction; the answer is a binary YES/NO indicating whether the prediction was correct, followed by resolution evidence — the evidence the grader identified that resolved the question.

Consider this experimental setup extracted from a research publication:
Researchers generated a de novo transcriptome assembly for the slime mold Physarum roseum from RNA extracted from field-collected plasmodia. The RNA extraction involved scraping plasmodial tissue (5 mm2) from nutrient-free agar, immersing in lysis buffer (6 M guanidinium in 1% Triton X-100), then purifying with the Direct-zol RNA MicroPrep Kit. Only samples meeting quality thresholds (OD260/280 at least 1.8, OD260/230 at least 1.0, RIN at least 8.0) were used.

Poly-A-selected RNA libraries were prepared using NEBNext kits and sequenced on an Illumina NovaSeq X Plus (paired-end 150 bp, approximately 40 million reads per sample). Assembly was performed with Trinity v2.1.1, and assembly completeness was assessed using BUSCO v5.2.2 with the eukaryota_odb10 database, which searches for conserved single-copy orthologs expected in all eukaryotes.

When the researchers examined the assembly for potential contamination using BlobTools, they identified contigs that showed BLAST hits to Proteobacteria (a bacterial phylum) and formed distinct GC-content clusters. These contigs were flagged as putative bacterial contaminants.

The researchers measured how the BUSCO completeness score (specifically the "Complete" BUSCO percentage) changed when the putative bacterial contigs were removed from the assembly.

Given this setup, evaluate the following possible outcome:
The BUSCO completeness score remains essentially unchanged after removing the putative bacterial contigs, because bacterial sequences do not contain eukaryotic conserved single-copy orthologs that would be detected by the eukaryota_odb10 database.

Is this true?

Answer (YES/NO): NO